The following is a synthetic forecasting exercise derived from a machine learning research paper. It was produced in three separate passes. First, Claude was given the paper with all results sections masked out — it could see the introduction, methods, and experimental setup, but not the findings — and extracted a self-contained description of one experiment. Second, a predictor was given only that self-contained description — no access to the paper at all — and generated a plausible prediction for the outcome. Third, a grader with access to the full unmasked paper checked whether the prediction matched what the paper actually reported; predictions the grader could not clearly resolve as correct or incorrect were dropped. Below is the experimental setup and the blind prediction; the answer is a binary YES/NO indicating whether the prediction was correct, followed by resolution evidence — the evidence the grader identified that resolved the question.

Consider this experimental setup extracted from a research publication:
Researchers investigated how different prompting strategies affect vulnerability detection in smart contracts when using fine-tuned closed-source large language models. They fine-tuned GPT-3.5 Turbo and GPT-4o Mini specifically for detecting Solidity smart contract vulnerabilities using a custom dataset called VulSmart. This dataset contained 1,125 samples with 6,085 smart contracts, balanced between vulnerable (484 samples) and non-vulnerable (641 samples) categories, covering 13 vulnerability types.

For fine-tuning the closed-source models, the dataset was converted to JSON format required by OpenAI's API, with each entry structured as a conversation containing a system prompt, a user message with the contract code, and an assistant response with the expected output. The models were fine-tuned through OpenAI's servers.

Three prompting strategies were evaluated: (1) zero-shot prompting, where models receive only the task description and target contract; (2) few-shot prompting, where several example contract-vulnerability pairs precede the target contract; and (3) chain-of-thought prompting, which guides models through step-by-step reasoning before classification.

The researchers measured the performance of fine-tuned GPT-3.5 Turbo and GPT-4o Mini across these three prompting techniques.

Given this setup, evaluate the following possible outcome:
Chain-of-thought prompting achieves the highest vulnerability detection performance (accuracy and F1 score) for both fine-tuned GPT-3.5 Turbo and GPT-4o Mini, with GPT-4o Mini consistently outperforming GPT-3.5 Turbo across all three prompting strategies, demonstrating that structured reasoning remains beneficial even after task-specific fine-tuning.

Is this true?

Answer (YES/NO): NO